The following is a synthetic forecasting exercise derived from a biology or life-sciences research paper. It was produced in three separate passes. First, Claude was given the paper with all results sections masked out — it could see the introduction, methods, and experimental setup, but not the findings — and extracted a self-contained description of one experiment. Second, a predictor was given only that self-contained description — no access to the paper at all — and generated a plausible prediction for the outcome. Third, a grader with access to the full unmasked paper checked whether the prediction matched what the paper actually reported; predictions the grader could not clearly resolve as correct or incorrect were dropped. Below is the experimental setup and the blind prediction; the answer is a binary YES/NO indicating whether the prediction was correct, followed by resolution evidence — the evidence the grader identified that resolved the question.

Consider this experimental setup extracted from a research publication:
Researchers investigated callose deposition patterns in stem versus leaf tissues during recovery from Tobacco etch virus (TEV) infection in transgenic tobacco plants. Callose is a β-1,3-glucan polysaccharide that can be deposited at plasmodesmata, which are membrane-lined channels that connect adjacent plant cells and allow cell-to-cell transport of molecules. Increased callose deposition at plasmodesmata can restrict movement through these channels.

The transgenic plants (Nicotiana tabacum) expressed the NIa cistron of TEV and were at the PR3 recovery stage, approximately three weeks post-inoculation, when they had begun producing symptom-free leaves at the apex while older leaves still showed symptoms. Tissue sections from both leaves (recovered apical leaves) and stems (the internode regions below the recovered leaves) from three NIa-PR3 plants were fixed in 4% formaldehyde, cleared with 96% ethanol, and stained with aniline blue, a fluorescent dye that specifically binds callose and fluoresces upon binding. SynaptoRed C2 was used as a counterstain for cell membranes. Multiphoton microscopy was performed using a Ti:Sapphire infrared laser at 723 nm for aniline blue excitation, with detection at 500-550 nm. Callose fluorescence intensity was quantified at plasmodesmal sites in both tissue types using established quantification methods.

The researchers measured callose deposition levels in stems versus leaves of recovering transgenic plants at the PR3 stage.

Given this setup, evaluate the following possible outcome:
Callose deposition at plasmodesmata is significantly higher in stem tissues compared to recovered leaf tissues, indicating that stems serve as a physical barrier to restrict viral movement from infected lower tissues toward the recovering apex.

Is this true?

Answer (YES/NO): NO